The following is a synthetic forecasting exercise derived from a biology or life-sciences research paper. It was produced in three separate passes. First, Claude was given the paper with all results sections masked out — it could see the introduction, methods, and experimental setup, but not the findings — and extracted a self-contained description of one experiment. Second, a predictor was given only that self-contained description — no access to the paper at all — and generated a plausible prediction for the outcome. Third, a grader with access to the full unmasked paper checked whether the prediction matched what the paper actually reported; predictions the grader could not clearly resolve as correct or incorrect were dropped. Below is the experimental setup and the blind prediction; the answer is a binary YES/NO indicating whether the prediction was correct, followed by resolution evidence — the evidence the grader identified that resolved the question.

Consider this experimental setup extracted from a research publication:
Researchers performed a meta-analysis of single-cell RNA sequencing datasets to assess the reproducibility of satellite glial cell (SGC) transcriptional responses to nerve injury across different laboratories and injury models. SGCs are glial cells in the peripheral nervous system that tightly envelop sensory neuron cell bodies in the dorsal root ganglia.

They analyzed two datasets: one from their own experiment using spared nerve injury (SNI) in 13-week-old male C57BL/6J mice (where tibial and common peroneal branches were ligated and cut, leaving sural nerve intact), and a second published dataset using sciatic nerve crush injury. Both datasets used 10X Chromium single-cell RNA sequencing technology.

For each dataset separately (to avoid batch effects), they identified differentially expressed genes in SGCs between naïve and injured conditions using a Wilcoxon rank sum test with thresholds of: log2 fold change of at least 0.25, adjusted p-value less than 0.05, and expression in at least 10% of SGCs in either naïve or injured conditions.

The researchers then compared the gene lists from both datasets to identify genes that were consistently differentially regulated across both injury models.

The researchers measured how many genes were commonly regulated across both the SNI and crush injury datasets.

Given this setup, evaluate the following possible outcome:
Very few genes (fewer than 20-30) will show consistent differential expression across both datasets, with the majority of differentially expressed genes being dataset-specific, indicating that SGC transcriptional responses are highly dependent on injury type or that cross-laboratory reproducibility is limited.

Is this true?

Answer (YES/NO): YES